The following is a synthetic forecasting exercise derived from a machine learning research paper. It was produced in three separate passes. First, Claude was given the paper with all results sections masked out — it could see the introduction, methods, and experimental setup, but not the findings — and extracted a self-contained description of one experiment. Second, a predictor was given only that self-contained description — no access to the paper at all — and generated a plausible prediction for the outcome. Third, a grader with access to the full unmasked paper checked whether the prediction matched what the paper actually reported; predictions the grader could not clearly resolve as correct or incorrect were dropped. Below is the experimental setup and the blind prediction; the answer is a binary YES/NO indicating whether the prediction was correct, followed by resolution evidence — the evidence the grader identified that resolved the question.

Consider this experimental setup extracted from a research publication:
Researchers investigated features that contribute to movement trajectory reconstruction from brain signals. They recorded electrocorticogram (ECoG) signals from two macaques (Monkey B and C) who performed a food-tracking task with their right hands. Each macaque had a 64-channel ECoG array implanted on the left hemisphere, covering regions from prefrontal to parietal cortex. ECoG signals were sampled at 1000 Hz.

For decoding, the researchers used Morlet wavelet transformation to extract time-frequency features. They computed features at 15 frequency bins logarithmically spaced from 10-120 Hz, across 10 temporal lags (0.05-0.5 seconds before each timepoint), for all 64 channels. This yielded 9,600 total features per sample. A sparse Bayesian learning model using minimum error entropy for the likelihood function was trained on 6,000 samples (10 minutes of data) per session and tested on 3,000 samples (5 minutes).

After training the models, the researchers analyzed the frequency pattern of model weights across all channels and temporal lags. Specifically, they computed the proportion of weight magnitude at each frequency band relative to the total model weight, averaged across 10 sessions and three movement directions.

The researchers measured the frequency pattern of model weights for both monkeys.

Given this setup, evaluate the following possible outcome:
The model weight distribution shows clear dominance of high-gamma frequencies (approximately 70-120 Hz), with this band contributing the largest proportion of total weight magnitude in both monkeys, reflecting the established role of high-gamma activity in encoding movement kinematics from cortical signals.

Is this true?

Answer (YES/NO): NO